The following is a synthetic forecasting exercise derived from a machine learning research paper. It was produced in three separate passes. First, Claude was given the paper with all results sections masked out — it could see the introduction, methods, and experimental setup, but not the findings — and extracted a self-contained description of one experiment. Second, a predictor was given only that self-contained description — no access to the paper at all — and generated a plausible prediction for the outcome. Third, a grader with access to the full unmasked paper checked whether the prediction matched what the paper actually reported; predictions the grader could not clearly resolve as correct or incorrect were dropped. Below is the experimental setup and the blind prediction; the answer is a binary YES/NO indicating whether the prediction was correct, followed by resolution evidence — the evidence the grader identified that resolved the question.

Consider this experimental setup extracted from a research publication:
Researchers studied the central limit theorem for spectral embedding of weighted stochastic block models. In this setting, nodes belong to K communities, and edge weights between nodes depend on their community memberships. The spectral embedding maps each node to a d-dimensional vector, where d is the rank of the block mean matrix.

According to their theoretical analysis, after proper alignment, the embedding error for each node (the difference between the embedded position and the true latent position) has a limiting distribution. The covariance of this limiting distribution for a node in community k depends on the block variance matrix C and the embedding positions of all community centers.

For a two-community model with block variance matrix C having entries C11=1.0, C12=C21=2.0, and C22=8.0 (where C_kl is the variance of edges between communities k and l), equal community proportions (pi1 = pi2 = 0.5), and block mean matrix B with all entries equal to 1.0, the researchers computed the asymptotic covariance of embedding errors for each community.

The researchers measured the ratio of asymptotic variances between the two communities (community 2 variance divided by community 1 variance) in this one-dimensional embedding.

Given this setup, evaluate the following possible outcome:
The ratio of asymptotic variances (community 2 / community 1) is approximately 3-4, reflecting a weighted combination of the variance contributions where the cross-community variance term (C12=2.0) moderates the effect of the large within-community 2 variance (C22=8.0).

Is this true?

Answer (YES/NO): YES